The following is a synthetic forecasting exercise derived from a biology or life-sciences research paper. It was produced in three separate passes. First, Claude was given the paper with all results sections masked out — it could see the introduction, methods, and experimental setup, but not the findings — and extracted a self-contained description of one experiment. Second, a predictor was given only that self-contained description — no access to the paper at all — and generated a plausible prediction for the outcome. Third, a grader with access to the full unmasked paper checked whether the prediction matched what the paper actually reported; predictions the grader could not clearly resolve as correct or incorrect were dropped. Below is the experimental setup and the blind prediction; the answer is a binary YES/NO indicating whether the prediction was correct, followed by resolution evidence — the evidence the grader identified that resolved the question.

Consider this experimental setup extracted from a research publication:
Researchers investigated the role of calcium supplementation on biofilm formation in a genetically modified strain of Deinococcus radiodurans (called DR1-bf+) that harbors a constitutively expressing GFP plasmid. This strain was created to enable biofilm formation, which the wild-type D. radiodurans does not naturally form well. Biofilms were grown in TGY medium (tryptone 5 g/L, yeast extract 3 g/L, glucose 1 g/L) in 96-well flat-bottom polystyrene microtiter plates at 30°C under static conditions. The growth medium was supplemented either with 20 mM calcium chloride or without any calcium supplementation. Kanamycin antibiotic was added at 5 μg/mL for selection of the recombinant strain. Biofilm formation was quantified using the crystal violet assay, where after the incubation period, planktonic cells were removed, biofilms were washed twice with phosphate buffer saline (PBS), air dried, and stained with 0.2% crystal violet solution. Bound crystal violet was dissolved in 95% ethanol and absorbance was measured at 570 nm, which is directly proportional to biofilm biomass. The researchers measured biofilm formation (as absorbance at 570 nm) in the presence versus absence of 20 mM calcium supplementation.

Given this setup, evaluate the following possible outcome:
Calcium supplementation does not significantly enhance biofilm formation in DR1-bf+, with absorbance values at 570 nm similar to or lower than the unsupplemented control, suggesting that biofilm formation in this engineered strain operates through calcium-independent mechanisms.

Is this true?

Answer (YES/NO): NO